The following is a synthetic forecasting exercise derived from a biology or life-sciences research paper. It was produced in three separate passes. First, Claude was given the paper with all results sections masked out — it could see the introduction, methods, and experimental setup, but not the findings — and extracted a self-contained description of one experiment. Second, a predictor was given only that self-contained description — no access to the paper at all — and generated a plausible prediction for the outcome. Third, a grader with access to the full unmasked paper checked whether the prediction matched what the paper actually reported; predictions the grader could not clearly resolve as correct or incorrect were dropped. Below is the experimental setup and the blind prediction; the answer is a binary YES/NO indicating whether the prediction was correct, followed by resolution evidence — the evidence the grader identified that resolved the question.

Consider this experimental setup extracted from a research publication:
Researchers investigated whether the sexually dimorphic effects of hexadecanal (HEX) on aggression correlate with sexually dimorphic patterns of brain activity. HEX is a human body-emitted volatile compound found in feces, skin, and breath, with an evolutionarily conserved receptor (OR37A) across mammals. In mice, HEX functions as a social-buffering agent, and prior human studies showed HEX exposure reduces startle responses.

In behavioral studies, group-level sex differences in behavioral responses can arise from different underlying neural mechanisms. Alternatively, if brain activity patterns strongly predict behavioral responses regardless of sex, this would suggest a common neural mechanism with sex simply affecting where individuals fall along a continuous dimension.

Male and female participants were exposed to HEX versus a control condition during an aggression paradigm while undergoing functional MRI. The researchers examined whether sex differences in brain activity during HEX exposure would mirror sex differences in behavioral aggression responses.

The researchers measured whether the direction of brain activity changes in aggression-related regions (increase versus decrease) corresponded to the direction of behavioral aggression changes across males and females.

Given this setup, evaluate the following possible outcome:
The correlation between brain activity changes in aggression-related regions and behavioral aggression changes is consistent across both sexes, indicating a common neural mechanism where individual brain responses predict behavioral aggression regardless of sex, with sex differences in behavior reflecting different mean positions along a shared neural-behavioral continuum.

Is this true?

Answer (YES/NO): NO